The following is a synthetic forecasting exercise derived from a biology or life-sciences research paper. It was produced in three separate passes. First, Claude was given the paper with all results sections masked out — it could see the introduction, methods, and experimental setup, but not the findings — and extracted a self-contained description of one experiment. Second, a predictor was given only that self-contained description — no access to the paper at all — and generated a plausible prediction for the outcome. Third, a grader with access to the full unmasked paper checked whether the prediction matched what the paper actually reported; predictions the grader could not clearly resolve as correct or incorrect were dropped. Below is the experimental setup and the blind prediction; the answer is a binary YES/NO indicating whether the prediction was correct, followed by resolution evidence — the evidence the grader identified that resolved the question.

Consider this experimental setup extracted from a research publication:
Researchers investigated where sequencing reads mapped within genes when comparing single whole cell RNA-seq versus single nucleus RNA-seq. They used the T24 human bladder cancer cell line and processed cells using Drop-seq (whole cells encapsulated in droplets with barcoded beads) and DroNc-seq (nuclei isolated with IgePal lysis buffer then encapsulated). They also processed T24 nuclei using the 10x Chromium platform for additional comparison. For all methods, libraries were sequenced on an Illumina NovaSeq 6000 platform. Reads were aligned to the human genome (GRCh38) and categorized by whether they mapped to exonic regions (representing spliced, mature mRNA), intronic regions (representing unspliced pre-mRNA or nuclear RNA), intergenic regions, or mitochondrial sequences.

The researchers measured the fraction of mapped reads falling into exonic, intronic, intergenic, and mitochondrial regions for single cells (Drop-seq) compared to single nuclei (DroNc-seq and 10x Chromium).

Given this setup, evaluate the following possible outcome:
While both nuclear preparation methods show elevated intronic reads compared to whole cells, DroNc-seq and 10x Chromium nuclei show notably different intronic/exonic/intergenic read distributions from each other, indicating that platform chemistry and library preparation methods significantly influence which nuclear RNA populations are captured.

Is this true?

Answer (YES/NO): NO